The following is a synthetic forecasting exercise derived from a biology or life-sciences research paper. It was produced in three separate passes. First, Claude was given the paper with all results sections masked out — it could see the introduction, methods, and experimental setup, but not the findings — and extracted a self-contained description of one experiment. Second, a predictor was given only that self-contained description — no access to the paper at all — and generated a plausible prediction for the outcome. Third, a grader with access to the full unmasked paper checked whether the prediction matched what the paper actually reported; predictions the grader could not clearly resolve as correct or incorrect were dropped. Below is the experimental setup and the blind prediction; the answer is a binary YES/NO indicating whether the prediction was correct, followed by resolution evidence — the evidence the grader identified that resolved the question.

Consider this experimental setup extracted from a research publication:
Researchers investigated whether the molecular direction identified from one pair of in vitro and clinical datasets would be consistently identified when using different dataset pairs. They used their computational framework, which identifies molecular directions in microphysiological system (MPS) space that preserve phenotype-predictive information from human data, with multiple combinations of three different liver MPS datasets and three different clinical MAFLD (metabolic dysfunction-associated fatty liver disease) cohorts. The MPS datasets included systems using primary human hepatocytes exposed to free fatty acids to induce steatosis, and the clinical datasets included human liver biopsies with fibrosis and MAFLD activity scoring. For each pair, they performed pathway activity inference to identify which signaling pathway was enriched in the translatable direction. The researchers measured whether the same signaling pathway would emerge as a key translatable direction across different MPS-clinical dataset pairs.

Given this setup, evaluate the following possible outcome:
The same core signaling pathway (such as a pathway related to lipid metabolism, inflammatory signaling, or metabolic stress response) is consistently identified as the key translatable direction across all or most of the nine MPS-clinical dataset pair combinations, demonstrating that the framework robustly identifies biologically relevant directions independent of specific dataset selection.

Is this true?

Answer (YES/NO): YES